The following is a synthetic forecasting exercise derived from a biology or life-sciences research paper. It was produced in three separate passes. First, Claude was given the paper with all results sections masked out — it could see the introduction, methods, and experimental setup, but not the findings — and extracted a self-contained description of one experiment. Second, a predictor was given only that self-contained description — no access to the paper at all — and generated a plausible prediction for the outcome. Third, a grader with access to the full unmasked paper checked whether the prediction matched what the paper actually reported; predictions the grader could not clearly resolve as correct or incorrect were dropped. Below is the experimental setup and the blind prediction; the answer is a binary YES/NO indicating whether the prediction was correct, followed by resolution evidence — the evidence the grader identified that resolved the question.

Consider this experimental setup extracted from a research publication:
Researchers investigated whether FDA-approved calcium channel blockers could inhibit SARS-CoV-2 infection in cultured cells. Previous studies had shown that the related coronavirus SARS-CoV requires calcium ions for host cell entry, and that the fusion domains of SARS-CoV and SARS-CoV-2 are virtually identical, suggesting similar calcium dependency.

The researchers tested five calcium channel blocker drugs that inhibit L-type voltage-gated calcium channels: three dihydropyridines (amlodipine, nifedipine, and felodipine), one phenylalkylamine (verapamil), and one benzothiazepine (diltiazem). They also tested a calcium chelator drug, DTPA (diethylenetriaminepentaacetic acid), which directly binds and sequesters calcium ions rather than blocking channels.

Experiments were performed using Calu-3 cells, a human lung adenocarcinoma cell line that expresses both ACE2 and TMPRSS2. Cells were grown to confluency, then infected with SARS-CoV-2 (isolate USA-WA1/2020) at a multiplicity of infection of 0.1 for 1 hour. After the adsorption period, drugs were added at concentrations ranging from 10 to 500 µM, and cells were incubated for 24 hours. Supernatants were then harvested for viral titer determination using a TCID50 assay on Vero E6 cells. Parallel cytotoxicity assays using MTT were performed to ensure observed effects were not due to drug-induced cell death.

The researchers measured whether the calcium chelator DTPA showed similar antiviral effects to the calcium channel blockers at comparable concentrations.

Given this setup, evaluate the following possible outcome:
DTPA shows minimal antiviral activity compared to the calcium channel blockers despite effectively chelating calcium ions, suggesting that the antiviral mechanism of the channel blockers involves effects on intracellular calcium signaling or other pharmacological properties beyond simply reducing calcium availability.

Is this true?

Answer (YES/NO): YES